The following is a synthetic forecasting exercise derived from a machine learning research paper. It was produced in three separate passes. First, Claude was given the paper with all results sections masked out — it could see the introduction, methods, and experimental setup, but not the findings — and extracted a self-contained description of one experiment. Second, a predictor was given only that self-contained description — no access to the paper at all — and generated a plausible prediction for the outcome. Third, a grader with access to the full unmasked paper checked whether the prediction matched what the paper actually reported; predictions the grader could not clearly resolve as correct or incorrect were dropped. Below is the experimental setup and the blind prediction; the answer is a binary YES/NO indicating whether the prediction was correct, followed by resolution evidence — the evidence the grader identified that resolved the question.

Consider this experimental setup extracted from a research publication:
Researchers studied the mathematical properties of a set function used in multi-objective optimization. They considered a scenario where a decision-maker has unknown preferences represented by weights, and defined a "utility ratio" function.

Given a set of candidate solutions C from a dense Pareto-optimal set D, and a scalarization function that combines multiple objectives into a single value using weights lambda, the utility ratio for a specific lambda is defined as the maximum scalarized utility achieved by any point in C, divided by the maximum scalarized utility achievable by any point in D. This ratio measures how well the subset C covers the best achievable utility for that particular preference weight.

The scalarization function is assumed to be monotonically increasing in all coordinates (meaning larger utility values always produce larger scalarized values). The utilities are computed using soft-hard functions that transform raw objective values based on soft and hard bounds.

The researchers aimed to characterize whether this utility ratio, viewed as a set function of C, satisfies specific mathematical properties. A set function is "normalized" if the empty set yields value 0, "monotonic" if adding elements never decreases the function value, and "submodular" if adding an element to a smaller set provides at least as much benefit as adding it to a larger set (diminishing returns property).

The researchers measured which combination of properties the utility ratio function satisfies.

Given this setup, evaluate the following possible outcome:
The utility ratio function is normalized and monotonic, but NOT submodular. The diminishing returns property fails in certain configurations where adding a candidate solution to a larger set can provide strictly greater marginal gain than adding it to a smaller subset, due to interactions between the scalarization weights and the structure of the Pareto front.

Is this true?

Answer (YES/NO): NO